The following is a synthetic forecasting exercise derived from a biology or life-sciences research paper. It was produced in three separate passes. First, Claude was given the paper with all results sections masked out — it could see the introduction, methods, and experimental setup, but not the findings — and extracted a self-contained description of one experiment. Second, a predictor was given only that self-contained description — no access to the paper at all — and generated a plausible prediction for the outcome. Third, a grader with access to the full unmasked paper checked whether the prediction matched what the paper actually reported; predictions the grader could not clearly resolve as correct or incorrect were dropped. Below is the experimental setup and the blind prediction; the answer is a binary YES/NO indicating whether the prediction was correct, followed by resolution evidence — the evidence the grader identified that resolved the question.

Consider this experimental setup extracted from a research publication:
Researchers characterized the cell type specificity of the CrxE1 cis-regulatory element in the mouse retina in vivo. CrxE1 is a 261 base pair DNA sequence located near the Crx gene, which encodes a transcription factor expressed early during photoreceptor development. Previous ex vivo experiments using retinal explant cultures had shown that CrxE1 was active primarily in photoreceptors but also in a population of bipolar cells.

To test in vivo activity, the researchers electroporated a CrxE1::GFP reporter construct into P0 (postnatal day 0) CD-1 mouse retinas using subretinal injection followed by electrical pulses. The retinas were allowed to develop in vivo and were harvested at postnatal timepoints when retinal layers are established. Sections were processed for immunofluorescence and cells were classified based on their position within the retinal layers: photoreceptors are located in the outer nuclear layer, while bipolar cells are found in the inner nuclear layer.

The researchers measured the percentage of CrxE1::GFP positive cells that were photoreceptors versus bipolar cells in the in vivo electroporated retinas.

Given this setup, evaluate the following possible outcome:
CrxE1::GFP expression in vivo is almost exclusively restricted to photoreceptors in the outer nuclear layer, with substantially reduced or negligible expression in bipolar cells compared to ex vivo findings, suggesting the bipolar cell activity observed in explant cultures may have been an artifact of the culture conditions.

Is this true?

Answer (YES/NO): YES